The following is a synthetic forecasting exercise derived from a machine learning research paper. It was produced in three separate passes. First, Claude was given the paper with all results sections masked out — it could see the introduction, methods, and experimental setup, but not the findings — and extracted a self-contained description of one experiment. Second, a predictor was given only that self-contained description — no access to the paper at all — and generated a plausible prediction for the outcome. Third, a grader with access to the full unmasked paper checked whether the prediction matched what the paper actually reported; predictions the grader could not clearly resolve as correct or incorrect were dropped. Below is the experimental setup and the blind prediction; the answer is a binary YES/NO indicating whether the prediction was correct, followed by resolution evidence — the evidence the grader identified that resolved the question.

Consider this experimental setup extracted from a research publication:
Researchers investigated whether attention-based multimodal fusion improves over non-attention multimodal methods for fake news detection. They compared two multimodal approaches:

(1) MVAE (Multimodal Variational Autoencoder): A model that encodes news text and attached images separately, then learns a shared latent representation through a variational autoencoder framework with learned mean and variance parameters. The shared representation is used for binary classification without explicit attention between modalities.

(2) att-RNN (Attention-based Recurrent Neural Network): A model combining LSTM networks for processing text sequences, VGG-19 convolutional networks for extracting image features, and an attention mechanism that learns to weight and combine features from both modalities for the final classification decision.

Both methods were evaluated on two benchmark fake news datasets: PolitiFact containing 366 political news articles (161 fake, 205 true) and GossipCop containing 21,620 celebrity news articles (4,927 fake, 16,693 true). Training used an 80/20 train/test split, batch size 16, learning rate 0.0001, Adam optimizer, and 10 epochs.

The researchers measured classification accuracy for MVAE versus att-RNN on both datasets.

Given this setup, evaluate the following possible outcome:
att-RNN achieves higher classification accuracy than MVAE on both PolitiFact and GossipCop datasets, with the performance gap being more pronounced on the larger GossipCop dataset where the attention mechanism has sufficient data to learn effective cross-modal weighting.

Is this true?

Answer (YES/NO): NO